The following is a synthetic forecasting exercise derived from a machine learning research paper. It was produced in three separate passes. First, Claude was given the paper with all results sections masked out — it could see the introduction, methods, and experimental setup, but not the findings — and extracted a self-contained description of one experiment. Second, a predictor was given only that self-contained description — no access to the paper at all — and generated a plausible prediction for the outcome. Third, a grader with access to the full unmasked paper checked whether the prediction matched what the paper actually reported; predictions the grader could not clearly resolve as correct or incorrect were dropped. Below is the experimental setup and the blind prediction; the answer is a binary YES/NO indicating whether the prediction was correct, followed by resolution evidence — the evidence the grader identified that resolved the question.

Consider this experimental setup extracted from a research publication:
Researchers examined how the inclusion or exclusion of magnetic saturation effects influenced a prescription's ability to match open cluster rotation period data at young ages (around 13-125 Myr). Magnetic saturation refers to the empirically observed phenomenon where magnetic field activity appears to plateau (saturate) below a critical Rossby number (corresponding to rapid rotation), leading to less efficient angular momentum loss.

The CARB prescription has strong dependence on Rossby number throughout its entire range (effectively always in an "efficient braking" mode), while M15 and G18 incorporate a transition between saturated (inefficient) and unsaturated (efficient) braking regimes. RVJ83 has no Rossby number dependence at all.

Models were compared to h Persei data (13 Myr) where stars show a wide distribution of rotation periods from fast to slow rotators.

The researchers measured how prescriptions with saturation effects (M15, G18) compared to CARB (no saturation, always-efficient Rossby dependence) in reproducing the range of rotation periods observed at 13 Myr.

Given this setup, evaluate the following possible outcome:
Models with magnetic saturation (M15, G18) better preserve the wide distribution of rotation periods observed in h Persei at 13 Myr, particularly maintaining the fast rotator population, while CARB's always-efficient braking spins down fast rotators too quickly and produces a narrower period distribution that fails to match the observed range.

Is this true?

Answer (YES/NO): YES